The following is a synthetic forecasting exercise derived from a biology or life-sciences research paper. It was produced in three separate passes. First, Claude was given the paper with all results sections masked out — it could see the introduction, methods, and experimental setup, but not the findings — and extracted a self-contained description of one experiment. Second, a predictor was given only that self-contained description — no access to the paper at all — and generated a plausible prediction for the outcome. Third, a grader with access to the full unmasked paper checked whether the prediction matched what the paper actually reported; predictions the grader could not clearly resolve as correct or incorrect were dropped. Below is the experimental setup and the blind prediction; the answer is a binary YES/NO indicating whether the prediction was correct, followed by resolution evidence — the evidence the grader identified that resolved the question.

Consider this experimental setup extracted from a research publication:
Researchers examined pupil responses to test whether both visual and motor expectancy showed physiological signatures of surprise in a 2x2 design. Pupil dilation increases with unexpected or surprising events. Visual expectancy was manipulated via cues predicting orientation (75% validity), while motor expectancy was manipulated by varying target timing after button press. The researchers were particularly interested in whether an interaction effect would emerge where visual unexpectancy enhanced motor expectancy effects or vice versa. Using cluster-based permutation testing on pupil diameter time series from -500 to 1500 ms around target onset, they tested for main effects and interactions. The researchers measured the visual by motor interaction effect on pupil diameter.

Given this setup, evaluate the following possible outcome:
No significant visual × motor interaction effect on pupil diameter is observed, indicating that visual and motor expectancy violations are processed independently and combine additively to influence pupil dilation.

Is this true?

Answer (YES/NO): NO